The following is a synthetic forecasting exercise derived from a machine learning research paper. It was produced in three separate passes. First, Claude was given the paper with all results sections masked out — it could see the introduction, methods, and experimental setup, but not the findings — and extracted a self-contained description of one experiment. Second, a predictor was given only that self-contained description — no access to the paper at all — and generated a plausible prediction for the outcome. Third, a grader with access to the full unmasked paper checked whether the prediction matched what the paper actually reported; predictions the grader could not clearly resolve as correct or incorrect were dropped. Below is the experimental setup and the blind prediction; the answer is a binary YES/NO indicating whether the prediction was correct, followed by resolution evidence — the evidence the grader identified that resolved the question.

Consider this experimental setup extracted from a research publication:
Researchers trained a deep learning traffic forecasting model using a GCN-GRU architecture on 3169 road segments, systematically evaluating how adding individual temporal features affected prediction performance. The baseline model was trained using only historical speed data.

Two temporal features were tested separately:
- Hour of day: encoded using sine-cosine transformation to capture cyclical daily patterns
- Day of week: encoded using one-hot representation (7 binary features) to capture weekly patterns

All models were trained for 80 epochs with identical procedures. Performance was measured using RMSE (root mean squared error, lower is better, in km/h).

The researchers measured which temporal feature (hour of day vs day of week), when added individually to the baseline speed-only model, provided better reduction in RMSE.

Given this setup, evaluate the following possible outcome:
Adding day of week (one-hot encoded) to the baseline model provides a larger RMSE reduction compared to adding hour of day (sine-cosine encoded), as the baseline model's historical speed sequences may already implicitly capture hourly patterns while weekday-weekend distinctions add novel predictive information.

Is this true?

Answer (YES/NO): YES